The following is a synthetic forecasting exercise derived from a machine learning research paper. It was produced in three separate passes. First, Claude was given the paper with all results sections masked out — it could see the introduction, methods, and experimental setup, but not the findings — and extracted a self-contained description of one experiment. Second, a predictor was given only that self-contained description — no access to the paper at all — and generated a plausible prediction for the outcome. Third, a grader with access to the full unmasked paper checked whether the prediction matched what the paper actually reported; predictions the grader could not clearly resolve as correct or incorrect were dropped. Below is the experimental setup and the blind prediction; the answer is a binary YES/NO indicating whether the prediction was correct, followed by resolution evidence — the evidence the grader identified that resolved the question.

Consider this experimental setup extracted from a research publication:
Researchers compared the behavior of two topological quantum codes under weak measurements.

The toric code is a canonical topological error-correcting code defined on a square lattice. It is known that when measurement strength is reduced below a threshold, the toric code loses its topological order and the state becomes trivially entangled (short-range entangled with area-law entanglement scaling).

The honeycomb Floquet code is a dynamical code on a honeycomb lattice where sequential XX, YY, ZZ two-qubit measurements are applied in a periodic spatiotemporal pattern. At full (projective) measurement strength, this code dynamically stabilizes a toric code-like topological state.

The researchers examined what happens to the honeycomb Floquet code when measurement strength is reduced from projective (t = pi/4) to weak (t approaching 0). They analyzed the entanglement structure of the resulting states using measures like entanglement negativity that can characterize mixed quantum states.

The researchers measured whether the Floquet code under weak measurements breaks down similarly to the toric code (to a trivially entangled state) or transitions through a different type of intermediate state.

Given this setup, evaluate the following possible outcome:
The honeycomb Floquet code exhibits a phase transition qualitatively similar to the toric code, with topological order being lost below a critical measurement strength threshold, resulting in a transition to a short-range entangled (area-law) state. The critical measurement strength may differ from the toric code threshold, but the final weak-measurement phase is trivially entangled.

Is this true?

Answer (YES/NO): NO